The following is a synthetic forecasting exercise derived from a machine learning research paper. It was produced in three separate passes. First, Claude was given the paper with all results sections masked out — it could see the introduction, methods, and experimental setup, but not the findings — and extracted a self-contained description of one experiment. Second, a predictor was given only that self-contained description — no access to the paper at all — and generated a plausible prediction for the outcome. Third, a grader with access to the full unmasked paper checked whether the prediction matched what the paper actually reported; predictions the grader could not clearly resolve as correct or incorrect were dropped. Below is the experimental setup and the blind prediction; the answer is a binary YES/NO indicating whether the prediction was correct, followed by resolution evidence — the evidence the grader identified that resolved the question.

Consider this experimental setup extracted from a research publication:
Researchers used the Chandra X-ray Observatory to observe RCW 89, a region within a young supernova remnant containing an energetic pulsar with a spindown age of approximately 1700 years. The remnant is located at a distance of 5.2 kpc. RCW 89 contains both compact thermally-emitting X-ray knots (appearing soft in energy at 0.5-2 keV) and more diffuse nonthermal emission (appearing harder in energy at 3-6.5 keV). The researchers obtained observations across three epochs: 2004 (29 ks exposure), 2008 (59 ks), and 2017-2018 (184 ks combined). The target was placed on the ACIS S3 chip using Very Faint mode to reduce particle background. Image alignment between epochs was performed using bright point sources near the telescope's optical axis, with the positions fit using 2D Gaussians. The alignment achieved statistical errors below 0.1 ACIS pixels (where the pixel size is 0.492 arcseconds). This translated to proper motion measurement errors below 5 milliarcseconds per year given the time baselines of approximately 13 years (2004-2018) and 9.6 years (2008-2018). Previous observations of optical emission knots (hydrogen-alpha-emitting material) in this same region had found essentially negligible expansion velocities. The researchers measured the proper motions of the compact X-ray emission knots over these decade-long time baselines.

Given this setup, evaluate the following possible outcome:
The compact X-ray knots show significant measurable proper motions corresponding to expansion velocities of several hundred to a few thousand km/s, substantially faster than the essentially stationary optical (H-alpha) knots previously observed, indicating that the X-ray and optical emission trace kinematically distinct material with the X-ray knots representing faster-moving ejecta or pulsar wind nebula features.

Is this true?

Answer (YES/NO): NO